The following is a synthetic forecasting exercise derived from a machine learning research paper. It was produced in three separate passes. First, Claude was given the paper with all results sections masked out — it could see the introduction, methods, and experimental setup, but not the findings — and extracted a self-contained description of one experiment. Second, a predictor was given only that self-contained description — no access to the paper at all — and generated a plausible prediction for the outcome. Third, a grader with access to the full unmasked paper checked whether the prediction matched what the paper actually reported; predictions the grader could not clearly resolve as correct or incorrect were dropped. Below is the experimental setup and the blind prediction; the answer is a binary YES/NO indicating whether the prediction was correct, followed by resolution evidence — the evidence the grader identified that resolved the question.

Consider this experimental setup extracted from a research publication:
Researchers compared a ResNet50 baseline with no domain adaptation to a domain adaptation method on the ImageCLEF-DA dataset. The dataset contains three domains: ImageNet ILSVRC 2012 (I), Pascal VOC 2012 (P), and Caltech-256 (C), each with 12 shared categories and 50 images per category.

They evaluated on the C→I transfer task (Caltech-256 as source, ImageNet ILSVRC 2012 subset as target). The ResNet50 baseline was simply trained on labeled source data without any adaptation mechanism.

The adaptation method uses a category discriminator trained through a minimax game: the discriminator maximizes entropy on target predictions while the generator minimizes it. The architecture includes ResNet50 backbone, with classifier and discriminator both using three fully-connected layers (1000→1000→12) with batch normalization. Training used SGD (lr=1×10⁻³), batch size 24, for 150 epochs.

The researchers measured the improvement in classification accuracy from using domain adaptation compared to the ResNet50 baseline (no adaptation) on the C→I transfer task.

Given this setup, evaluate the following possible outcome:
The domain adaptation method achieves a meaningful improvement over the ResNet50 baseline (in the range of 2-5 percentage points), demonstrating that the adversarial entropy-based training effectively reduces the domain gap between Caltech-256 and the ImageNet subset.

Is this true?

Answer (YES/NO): NO